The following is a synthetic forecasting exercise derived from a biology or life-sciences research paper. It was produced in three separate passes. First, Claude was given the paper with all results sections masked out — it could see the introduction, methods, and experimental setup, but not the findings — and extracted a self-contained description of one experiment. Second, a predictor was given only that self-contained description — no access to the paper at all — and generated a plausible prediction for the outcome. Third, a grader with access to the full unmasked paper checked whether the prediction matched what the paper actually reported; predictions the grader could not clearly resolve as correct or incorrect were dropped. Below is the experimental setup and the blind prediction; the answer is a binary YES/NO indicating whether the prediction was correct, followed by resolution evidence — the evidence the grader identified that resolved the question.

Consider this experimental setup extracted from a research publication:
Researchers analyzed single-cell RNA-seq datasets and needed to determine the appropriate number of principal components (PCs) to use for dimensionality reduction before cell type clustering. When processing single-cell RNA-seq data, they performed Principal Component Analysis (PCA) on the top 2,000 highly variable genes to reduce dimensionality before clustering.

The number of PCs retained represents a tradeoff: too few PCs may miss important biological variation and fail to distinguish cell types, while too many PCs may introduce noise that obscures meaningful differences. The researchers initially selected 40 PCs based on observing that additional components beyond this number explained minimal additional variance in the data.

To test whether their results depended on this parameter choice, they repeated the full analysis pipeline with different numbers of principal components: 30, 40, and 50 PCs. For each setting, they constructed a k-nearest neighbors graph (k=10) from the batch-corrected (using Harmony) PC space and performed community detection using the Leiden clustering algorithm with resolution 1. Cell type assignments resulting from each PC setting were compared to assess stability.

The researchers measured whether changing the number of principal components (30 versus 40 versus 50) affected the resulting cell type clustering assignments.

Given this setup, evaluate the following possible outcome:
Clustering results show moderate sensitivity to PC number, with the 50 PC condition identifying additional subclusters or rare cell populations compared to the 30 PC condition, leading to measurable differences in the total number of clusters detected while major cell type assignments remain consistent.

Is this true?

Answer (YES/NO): NO